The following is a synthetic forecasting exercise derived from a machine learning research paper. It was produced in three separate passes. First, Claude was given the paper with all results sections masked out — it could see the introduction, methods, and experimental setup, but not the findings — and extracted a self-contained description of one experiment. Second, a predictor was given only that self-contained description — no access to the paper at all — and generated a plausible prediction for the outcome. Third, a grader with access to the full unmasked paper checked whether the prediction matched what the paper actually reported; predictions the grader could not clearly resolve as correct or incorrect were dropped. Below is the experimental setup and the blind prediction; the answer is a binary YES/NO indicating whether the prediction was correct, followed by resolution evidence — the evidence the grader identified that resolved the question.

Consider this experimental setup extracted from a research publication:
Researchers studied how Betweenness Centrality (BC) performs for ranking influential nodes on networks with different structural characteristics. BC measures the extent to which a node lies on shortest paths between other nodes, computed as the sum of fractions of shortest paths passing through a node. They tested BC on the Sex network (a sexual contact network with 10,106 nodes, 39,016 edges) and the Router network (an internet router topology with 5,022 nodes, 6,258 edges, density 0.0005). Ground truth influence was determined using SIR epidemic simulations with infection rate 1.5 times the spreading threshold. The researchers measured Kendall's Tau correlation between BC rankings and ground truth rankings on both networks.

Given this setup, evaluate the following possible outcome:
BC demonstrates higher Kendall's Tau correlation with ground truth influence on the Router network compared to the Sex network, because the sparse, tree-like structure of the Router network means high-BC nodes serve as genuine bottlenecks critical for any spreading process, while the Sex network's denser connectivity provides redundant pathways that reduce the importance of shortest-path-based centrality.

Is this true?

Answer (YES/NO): NO